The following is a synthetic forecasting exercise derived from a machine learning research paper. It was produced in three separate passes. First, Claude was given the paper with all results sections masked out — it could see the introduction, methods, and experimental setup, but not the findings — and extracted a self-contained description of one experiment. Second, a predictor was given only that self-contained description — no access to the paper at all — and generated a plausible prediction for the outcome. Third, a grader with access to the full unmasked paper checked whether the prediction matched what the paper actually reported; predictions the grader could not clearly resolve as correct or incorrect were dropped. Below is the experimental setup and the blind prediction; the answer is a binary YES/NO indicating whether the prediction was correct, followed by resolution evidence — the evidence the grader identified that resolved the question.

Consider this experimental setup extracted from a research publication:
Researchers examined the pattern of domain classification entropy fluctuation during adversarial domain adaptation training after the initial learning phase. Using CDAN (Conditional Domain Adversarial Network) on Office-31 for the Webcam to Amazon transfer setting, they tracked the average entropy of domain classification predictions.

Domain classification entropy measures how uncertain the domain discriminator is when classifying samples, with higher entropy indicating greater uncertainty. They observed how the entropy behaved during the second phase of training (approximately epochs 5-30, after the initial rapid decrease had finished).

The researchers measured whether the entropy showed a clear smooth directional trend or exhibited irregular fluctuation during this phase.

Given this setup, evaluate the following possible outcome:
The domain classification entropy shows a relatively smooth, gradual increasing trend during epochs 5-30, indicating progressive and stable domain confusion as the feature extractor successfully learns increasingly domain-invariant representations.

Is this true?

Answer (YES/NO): NO